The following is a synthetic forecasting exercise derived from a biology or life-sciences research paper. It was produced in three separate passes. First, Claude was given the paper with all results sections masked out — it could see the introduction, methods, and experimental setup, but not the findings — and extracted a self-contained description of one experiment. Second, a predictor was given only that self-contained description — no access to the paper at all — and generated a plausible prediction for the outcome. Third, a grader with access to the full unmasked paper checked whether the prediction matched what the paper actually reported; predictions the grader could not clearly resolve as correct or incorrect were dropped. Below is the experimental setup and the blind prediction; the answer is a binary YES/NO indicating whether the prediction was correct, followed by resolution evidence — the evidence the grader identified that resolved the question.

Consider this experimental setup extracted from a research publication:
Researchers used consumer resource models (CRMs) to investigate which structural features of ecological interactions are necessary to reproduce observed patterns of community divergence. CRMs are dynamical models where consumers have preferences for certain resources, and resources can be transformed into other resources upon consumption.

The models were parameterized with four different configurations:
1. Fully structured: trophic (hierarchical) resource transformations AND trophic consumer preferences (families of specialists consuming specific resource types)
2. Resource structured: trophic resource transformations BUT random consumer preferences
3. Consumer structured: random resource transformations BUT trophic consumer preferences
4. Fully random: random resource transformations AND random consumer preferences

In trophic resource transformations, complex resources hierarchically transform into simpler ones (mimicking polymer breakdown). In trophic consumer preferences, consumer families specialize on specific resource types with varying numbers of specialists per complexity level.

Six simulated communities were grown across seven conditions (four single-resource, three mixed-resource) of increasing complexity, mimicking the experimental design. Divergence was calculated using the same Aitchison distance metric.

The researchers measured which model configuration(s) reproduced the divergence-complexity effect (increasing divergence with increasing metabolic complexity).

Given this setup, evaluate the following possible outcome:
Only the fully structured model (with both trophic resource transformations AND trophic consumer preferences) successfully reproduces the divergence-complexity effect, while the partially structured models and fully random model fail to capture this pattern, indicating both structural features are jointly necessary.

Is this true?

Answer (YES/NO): NO